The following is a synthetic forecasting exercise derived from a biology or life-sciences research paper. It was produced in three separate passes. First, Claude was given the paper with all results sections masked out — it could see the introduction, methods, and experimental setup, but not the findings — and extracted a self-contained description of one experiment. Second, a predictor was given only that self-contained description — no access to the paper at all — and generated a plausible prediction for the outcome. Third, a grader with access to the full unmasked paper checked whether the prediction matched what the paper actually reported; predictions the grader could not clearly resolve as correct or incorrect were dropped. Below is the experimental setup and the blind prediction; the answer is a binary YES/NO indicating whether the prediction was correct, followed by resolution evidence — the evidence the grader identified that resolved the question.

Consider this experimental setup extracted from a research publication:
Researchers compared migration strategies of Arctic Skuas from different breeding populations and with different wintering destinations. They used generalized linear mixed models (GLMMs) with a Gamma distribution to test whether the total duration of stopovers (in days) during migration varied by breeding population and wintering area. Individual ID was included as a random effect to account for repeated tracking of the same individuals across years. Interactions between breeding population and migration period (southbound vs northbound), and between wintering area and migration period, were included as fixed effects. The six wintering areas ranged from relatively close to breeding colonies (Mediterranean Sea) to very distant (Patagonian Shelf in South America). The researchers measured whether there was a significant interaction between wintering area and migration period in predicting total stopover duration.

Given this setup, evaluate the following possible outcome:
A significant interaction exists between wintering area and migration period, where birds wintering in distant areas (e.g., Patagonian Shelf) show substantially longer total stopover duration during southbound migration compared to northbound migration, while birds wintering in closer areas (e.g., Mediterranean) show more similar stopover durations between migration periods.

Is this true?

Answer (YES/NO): YES